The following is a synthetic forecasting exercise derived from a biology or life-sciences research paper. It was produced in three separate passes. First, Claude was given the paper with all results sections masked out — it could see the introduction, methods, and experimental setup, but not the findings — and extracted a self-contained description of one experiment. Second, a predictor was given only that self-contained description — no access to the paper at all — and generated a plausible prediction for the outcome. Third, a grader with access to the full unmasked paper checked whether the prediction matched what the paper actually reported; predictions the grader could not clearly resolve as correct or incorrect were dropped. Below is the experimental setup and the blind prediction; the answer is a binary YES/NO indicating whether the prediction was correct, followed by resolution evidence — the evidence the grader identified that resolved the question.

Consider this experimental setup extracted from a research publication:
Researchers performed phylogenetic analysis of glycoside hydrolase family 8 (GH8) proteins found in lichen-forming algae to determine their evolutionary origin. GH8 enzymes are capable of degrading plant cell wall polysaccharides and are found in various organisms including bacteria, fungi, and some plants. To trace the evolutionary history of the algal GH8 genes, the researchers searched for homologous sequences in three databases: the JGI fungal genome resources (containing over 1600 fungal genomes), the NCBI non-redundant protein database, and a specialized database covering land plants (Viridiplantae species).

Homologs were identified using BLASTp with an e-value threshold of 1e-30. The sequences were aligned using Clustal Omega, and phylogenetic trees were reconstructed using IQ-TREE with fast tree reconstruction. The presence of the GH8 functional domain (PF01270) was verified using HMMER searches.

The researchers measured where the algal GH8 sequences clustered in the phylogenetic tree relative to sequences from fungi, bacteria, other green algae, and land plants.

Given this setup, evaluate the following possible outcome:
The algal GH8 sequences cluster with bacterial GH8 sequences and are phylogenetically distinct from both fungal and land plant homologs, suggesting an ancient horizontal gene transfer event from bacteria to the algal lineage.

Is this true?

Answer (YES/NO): YES